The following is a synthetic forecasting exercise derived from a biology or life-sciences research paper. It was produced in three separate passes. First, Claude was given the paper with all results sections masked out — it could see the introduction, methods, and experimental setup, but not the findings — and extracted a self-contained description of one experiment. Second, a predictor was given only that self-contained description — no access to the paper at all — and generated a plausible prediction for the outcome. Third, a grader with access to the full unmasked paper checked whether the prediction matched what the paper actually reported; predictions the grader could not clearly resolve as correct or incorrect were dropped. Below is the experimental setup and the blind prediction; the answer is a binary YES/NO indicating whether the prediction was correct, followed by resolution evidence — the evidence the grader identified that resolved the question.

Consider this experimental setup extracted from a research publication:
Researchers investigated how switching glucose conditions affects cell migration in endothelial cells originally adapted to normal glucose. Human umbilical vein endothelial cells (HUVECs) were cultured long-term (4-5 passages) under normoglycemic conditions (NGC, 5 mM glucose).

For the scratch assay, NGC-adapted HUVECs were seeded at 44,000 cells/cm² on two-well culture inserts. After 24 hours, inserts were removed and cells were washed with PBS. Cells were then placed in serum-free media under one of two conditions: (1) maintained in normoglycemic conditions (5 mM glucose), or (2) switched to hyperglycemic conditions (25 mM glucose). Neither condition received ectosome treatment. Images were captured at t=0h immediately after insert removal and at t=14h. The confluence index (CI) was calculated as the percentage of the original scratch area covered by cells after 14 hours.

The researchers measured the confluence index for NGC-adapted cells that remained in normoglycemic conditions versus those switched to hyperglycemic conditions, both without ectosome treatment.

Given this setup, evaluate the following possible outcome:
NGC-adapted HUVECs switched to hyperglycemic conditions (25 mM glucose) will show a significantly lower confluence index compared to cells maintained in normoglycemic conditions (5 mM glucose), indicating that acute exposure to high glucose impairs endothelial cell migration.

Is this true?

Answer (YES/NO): NO